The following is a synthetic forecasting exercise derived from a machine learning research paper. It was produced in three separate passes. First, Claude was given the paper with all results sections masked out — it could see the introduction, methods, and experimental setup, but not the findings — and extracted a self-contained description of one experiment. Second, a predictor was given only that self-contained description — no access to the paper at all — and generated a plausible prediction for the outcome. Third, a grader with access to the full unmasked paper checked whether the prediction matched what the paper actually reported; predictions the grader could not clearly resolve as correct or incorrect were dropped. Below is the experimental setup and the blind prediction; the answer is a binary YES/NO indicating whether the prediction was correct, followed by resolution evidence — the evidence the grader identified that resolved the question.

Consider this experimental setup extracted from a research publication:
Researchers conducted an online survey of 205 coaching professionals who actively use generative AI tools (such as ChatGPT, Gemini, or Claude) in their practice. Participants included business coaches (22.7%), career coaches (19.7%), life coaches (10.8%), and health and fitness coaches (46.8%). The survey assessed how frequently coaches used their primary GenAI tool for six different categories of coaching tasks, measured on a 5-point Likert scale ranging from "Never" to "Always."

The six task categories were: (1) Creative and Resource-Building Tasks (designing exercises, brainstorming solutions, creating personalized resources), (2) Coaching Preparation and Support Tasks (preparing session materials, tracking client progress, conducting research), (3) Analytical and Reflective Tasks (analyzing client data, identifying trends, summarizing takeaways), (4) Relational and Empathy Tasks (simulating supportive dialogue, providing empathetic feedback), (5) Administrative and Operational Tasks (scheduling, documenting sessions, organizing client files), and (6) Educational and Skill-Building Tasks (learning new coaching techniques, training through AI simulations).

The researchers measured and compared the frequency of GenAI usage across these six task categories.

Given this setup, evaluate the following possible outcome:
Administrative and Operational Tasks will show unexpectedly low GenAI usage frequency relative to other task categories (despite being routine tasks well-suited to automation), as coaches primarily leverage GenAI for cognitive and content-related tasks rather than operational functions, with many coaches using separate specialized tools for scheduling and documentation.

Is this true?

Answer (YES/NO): NO